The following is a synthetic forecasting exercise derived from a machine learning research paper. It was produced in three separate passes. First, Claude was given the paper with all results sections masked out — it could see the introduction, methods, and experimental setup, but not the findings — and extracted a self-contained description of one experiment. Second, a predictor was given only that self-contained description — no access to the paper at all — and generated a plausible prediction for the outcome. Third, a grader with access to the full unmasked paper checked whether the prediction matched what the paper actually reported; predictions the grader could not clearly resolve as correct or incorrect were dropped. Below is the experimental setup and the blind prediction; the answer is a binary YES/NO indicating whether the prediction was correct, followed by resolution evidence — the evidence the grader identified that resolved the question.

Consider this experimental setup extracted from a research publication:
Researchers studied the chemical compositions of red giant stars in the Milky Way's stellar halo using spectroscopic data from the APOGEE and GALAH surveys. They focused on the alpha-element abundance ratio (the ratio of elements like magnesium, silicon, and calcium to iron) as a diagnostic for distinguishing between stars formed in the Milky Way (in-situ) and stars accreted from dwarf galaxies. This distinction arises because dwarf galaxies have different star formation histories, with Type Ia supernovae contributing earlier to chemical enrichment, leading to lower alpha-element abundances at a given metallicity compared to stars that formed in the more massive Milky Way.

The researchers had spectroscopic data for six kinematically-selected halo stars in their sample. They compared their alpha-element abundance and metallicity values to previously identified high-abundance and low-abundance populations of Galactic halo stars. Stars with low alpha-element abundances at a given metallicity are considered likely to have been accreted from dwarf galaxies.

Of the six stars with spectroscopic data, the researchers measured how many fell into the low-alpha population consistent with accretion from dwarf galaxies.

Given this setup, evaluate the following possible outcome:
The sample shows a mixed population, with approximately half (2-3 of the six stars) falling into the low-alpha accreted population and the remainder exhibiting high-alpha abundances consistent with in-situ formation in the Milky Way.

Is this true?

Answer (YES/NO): YES